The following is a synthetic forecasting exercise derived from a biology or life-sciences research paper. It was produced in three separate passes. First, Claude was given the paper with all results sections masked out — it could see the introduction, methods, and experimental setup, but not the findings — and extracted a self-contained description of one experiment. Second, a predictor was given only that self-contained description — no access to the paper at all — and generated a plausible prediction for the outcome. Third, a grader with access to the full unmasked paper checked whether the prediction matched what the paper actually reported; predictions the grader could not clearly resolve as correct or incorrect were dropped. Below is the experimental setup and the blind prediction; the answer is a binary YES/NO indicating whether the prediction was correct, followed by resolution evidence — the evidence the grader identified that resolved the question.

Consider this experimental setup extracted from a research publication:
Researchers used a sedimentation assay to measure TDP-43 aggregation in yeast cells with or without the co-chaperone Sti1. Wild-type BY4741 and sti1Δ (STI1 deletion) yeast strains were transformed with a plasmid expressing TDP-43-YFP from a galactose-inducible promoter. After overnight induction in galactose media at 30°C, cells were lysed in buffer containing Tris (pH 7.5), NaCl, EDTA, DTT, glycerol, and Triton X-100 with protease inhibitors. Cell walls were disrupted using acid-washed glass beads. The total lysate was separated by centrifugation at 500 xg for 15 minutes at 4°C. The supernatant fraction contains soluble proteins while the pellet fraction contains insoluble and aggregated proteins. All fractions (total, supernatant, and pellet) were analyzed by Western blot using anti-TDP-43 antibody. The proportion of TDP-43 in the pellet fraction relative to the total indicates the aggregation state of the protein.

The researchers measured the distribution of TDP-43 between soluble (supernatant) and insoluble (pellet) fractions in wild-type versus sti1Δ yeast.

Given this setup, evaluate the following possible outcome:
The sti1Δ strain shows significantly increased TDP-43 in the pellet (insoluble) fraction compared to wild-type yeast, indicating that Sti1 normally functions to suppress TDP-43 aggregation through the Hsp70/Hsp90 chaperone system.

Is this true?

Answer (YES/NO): YES